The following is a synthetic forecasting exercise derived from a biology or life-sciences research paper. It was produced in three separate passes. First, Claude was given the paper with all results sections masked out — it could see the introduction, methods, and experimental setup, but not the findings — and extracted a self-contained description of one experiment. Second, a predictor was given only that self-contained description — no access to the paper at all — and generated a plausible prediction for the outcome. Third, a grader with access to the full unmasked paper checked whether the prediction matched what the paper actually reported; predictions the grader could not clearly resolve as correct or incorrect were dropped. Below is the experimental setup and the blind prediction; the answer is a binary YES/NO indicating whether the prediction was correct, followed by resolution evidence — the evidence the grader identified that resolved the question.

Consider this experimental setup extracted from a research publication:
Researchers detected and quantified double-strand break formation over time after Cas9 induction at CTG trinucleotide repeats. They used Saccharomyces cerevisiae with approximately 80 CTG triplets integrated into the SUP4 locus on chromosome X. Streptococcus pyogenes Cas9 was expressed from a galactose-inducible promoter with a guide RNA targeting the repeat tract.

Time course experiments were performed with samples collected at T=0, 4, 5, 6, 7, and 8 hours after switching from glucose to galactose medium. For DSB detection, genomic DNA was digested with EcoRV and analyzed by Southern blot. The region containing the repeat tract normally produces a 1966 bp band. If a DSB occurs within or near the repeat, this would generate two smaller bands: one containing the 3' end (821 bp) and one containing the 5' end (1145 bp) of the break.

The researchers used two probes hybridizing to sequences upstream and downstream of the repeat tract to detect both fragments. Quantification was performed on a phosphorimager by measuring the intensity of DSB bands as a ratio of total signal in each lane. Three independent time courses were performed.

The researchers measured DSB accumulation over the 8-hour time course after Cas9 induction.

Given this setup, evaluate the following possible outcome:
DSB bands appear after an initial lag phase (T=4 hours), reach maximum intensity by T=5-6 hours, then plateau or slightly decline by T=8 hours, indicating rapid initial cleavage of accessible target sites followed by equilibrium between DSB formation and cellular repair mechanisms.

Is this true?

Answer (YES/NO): NO